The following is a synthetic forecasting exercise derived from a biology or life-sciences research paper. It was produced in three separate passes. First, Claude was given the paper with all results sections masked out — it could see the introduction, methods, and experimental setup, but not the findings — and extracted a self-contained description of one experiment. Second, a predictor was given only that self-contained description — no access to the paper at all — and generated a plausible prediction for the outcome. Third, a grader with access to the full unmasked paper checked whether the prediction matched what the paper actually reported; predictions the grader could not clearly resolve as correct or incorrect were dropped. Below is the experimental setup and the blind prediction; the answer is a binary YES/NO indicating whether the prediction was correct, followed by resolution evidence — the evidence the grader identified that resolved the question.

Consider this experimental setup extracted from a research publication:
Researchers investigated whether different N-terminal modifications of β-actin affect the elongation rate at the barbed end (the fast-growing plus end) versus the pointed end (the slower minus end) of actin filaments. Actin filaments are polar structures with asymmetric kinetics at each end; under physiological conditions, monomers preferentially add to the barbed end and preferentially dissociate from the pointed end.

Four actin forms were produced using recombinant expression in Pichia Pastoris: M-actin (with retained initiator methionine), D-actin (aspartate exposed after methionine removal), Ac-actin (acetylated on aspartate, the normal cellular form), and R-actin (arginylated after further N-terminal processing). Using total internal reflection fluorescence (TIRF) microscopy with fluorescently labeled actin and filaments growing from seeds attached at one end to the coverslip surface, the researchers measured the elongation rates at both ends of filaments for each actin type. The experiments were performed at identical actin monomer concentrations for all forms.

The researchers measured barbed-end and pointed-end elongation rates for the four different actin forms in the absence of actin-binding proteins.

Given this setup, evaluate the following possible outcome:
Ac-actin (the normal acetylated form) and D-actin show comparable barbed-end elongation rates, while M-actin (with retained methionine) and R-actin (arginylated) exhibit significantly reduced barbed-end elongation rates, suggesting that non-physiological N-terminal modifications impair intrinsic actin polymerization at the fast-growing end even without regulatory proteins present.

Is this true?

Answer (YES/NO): NO